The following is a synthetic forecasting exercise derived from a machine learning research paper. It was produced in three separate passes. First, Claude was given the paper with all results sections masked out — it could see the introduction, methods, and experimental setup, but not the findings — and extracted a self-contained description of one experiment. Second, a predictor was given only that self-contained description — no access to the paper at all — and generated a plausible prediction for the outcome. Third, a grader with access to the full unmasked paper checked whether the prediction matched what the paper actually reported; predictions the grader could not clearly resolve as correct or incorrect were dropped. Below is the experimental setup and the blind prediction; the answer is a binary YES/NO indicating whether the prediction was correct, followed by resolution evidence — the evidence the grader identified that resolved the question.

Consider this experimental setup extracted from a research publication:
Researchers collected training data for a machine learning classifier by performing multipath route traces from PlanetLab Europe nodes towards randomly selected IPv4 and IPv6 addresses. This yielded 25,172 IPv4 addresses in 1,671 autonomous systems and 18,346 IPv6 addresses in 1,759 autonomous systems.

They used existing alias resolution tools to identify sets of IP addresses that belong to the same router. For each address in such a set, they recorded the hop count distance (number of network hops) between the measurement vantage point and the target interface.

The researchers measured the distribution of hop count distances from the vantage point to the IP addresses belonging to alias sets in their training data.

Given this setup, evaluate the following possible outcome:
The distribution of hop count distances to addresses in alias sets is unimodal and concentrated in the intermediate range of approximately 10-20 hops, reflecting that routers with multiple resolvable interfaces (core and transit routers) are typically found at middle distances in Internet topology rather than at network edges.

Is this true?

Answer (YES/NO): NO